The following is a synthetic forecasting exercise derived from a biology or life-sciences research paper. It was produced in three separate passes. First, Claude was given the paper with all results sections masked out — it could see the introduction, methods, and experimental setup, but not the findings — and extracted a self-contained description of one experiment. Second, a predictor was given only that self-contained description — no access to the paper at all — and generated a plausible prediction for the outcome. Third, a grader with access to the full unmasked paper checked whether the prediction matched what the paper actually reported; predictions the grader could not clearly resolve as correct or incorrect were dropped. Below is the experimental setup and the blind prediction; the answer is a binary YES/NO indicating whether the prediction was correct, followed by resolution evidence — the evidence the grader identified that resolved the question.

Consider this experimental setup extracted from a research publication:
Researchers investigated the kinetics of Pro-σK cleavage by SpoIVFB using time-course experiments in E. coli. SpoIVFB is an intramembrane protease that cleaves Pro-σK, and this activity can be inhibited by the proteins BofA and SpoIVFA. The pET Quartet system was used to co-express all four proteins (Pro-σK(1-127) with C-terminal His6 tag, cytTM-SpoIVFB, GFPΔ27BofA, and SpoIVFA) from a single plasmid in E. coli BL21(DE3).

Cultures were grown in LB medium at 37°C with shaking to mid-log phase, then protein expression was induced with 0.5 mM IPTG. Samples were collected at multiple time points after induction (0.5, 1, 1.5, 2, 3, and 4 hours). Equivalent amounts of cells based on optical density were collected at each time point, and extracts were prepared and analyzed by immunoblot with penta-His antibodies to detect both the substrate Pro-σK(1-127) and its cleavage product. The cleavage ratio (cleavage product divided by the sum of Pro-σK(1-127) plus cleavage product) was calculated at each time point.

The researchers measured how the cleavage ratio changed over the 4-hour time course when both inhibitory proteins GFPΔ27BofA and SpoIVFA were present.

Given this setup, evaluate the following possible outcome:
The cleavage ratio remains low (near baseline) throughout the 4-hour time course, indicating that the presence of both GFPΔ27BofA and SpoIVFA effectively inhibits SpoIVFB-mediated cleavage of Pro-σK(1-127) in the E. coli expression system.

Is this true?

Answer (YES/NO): YES